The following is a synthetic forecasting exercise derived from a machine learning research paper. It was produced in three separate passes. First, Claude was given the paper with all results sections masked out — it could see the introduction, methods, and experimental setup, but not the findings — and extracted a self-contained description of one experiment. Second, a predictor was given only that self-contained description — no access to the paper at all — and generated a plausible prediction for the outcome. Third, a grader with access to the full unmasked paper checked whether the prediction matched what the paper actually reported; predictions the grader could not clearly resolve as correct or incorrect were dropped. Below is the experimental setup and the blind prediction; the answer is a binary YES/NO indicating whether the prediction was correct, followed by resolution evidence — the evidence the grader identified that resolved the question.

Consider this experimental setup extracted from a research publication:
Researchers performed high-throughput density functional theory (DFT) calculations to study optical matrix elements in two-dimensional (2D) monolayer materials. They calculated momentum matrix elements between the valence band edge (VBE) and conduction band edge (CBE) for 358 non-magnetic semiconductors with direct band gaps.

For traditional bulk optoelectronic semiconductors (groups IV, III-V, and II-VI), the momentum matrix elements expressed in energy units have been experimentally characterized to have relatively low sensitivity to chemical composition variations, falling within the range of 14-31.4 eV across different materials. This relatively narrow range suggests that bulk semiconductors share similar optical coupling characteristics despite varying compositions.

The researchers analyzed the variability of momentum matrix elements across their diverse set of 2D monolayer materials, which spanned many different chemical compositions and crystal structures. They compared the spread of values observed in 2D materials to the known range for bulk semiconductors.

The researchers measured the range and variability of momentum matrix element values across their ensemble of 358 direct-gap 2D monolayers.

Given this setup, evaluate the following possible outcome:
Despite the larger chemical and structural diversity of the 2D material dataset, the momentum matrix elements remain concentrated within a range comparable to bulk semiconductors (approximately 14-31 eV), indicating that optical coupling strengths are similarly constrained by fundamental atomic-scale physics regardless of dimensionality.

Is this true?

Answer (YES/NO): NO